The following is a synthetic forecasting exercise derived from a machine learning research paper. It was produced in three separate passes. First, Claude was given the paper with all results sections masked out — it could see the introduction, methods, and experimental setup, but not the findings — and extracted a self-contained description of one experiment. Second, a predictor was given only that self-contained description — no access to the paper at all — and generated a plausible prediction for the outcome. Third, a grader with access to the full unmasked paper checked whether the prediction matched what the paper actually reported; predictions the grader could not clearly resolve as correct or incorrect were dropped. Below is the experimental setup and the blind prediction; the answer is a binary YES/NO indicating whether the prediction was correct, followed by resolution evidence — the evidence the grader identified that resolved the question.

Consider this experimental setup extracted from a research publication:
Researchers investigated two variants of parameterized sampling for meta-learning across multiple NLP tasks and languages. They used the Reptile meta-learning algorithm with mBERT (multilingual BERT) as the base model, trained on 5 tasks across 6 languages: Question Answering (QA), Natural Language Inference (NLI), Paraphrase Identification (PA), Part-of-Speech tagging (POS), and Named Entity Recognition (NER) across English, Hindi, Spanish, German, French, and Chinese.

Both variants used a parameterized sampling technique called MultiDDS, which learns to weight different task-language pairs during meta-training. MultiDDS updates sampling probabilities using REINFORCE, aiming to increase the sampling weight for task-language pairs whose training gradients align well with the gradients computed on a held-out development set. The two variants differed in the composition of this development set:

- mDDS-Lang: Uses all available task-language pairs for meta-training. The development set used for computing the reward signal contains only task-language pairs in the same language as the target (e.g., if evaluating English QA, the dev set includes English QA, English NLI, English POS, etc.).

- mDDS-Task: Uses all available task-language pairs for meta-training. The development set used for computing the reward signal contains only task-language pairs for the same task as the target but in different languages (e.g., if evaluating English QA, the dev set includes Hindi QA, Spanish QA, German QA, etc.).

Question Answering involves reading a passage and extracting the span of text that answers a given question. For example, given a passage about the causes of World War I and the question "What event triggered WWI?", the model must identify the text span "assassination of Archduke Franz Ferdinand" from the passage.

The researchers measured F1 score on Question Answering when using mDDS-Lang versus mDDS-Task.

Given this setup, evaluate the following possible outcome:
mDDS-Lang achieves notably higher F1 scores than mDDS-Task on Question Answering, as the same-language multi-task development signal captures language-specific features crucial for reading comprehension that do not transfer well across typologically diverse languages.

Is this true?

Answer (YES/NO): NO